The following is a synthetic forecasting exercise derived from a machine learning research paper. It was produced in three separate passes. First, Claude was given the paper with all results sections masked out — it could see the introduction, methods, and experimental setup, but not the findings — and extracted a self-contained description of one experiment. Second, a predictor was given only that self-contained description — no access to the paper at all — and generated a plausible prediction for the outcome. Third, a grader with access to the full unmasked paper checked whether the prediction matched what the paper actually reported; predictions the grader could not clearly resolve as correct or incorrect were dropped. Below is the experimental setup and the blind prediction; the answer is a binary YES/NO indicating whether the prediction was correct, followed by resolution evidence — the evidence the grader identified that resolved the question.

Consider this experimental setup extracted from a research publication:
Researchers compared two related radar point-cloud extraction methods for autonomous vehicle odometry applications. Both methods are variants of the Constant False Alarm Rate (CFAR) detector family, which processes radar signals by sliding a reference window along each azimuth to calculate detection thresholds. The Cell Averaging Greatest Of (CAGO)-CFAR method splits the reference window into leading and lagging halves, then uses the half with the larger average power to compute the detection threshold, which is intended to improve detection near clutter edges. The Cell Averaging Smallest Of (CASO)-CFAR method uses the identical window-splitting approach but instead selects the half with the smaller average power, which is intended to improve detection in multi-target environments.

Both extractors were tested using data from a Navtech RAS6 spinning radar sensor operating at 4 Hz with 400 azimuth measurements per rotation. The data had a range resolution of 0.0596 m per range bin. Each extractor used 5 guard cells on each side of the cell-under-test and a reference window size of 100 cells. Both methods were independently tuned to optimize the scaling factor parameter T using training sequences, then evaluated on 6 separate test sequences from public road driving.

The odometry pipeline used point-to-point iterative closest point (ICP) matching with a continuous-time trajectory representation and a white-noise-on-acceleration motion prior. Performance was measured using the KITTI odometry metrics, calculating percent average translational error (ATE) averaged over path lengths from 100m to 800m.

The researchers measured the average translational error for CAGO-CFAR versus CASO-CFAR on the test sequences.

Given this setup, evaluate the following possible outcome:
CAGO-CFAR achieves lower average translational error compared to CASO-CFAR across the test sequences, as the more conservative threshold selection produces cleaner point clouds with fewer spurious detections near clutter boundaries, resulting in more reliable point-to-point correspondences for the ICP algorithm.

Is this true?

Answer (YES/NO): NO